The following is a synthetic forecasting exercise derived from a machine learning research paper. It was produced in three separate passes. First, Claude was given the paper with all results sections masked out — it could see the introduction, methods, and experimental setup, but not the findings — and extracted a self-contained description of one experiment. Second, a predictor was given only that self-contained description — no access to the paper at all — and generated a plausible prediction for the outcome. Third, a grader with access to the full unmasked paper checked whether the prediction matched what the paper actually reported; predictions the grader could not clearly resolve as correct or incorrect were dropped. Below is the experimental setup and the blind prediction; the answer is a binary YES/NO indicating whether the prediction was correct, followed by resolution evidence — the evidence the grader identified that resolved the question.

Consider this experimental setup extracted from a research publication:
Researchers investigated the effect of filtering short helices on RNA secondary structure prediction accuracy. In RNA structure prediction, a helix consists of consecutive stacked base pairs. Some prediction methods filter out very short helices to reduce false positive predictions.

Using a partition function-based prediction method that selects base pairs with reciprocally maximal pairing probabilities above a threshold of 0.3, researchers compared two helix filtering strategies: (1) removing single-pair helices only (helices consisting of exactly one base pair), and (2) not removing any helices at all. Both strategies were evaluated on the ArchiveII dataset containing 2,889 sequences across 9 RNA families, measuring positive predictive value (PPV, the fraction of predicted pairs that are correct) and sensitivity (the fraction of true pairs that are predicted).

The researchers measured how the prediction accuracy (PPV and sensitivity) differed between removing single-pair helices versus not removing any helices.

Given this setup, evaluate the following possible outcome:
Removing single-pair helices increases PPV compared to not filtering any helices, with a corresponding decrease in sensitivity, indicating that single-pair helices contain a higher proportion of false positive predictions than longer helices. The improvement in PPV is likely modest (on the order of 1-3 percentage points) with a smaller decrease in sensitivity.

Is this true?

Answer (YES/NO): NO